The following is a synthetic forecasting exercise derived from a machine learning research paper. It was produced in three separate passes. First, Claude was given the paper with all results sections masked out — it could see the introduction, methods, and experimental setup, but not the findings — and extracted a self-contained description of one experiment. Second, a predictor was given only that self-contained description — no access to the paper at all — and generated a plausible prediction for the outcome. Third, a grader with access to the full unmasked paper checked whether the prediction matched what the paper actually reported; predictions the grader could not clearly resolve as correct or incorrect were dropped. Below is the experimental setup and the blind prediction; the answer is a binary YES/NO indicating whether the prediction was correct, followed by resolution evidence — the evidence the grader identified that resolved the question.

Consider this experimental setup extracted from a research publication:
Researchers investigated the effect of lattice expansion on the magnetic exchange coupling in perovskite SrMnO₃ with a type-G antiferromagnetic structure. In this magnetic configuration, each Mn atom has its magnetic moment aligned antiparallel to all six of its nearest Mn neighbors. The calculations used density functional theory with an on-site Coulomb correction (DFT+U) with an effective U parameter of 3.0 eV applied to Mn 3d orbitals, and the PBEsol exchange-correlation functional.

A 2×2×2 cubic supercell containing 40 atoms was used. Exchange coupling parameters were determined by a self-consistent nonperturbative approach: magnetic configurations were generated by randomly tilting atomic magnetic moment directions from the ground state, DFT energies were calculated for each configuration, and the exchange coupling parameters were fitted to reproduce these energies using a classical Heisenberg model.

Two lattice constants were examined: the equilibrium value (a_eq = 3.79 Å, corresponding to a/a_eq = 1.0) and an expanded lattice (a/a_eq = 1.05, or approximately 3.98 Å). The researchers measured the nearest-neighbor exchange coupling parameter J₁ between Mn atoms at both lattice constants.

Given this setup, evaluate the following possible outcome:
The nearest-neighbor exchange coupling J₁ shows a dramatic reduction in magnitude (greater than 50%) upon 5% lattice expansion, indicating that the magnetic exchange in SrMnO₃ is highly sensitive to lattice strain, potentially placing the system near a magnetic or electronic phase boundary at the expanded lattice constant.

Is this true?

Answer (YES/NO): NO